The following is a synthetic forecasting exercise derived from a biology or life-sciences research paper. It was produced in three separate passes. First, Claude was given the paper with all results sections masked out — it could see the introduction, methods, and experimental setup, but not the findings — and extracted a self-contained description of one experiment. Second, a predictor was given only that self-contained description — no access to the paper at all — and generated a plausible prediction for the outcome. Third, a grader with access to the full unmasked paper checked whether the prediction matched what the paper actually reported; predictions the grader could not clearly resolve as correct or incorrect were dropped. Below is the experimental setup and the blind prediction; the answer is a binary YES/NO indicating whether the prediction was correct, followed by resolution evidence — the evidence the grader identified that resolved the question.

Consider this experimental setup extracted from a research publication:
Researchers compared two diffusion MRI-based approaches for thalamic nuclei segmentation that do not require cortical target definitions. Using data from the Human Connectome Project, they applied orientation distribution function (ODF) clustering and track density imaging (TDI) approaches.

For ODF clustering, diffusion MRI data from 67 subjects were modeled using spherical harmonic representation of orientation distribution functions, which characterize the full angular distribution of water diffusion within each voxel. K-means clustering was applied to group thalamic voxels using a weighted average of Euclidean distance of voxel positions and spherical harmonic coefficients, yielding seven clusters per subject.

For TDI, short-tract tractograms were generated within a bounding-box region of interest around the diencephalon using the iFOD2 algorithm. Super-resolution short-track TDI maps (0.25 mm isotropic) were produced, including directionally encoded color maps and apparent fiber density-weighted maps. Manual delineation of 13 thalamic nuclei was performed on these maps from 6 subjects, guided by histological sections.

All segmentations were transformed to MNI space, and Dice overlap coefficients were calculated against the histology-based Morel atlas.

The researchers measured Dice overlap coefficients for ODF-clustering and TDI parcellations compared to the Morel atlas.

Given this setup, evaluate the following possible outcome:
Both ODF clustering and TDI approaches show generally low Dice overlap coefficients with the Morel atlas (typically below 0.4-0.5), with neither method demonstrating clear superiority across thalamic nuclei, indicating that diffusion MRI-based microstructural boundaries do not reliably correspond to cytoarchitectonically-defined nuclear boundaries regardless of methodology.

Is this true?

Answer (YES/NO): NO